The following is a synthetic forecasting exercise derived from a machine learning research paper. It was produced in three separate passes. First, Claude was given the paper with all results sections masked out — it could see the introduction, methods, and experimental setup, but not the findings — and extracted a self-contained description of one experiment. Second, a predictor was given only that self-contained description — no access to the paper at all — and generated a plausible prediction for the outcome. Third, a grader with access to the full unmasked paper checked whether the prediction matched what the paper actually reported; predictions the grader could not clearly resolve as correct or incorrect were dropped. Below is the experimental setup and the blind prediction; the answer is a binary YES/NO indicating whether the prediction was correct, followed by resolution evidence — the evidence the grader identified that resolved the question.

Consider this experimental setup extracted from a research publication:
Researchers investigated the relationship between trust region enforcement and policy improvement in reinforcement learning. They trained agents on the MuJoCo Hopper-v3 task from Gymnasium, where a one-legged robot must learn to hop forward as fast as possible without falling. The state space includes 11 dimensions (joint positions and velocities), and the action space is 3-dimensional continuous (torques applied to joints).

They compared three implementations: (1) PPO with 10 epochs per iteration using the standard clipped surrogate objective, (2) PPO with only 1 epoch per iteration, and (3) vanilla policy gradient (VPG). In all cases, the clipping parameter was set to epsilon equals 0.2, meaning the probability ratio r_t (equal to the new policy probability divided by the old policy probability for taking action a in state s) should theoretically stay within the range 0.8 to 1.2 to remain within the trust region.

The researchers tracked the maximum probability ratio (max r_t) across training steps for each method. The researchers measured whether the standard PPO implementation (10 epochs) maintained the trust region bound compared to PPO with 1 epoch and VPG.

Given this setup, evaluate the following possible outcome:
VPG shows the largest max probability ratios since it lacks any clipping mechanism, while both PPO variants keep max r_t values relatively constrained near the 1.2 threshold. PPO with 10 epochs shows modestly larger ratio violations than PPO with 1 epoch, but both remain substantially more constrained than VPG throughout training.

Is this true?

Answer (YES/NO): NO